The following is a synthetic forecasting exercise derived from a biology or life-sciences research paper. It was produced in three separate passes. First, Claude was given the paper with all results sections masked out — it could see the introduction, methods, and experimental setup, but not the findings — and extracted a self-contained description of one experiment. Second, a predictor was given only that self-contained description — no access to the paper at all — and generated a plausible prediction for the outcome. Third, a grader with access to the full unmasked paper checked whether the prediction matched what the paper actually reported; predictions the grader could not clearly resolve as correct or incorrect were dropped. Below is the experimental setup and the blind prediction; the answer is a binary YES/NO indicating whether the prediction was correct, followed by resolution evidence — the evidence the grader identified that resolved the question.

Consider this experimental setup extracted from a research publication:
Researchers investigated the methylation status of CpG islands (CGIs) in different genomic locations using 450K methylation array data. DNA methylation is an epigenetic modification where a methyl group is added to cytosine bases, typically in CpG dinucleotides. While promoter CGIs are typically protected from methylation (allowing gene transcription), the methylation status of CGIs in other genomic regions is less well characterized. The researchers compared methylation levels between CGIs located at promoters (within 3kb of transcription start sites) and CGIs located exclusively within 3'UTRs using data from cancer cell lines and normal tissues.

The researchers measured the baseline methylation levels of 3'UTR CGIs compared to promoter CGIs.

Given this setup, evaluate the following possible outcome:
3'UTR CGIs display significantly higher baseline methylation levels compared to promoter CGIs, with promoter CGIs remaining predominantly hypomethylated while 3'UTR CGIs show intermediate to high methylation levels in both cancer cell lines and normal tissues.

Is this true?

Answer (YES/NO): YES